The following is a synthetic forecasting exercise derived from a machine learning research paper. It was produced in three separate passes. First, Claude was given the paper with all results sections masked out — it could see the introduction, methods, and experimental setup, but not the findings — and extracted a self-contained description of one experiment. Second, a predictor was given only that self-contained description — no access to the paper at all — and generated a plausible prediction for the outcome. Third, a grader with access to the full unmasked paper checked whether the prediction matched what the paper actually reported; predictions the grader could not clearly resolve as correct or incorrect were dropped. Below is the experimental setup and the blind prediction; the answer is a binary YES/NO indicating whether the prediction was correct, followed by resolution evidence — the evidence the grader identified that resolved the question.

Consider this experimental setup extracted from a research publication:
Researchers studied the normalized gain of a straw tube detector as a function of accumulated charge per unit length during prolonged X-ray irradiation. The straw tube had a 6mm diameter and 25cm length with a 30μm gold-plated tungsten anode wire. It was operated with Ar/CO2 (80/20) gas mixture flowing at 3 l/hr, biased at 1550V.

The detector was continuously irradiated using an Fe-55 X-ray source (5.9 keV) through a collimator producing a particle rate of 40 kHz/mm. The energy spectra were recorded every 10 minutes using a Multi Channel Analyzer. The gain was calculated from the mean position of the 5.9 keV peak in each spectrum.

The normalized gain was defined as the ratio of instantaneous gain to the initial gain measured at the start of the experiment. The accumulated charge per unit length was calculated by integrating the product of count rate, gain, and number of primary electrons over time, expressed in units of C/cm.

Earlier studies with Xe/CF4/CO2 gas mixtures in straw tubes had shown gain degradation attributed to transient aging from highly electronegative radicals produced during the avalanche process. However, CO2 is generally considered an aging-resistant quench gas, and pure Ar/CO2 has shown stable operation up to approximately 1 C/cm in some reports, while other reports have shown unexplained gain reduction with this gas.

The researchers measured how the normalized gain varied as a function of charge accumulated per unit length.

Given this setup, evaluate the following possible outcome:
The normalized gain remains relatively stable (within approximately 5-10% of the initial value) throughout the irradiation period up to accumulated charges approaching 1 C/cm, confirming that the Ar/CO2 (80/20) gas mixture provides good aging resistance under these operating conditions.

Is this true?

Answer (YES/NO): NO